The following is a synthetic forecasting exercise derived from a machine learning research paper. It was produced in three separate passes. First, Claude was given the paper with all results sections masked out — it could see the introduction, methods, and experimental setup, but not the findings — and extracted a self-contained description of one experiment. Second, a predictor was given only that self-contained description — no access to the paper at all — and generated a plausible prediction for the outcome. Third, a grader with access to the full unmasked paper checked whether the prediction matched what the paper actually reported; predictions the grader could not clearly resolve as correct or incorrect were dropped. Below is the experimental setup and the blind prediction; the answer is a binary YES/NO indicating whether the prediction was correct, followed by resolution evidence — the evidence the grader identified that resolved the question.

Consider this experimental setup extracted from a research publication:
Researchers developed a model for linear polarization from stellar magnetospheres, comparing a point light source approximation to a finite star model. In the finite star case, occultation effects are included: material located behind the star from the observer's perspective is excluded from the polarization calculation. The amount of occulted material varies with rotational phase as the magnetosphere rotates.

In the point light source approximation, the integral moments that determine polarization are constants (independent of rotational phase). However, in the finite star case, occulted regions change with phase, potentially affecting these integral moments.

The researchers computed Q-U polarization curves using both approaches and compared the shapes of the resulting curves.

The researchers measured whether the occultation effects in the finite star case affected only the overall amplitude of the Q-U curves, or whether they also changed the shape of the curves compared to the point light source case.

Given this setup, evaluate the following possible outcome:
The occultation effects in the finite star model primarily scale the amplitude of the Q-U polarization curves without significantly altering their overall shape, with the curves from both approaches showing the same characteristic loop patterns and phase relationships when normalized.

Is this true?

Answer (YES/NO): NO